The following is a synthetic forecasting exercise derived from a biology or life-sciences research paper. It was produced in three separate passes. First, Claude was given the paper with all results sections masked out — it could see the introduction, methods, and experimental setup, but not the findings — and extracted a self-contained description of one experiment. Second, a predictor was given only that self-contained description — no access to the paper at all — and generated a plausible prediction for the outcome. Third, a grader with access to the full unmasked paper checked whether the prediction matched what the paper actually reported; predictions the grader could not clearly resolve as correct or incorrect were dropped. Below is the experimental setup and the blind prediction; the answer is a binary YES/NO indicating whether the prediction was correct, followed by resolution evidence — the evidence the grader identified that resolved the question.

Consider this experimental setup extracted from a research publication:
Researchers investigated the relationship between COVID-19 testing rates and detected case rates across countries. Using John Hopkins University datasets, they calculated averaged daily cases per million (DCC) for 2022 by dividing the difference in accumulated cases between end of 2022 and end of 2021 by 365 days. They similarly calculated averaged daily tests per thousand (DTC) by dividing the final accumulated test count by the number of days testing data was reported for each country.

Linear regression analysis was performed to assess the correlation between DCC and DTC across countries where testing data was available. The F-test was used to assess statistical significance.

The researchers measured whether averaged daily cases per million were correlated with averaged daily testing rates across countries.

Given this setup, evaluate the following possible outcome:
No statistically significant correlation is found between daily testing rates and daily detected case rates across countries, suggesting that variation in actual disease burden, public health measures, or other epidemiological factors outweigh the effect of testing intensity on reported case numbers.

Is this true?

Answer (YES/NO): NO